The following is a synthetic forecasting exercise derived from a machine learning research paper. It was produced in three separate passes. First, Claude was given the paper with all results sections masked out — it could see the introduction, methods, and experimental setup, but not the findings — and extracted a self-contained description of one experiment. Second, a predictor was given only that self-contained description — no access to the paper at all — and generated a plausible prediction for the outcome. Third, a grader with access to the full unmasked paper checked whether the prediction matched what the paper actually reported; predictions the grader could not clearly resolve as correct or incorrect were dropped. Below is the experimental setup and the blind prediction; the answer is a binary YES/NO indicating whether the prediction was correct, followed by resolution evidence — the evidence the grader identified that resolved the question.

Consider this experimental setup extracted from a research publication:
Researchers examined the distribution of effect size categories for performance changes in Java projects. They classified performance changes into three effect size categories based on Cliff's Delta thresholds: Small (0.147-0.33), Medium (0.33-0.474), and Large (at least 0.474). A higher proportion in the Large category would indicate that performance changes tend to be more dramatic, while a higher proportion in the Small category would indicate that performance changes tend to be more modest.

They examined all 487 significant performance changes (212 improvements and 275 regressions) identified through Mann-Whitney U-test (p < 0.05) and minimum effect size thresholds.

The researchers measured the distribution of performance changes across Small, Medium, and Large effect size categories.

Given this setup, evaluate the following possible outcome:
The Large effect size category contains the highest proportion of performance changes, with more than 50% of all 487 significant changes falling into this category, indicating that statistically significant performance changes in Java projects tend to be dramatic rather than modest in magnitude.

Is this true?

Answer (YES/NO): NO